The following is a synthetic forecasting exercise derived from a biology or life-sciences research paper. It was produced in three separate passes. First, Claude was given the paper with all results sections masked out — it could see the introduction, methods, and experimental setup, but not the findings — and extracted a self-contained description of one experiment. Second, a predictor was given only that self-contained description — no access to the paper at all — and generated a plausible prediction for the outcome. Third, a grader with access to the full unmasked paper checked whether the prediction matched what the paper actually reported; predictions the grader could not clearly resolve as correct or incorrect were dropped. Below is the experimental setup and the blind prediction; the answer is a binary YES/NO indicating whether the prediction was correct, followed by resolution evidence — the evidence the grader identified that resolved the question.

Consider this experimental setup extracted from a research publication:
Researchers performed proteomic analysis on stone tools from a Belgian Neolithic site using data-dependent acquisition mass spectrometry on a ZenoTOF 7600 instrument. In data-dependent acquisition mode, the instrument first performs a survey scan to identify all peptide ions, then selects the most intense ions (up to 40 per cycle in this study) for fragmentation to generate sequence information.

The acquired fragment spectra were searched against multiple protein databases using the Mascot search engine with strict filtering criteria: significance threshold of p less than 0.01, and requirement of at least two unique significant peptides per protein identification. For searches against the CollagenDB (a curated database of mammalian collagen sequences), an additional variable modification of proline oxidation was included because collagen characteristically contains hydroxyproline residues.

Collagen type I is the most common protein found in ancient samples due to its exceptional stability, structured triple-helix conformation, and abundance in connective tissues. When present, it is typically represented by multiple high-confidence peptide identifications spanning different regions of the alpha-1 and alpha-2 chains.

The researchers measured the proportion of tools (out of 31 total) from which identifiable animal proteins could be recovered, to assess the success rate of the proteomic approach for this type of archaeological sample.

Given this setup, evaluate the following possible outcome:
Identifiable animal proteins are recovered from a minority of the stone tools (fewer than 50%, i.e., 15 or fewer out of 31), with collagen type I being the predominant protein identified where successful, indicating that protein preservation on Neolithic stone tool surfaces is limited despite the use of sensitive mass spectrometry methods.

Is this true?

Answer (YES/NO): NO